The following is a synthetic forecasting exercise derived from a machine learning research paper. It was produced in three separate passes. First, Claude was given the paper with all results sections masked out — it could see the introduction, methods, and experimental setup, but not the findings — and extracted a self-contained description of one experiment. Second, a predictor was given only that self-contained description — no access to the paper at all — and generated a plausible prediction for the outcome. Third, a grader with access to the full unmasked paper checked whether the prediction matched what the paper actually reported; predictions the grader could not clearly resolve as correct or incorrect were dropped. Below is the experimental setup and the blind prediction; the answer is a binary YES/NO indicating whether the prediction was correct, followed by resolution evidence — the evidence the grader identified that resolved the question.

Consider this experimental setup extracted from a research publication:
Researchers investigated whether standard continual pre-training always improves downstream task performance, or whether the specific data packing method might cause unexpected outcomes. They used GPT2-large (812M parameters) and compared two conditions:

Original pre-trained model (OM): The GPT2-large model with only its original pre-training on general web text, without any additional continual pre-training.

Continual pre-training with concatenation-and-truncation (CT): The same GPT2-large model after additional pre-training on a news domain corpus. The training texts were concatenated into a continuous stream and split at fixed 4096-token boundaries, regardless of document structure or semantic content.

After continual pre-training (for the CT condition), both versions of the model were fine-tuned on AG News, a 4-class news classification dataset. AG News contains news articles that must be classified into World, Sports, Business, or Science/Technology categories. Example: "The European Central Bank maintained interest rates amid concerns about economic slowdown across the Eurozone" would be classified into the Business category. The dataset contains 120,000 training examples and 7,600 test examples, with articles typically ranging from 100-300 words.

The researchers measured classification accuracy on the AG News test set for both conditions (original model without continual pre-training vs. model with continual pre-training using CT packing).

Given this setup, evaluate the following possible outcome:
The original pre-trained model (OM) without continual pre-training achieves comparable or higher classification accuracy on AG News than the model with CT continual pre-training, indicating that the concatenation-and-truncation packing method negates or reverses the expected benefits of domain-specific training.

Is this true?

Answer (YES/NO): YES